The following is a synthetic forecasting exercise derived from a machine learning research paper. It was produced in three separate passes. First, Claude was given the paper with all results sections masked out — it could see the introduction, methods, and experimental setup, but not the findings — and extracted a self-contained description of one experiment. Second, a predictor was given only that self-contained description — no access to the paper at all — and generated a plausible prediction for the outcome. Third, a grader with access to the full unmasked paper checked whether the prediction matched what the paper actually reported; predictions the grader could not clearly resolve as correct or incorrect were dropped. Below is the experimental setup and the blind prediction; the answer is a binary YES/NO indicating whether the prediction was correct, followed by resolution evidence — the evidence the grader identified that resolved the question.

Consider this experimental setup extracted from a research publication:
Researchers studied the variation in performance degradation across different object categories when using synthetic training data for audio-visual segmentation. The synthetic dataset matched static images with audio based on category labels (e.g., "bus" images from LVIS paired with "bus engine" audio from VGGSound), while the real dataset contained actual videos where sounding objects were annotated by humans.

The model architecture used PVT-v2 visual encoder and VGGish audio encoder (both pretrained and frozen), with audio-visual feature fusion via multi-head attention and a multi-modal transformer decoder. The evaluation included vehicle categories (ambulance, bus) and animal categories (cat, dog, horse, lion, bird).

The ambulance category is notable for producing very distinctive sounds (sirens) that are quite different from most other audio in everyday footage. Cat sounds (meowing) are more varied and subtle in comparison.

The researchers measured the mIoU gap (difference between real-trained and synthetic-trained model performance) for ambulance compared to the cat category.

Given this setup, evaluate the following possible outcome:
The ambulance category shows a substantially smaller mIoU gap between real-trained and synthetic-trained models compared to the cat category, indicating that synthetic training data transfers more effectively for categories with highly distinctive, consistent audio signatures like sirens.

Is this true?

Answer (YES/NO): NO